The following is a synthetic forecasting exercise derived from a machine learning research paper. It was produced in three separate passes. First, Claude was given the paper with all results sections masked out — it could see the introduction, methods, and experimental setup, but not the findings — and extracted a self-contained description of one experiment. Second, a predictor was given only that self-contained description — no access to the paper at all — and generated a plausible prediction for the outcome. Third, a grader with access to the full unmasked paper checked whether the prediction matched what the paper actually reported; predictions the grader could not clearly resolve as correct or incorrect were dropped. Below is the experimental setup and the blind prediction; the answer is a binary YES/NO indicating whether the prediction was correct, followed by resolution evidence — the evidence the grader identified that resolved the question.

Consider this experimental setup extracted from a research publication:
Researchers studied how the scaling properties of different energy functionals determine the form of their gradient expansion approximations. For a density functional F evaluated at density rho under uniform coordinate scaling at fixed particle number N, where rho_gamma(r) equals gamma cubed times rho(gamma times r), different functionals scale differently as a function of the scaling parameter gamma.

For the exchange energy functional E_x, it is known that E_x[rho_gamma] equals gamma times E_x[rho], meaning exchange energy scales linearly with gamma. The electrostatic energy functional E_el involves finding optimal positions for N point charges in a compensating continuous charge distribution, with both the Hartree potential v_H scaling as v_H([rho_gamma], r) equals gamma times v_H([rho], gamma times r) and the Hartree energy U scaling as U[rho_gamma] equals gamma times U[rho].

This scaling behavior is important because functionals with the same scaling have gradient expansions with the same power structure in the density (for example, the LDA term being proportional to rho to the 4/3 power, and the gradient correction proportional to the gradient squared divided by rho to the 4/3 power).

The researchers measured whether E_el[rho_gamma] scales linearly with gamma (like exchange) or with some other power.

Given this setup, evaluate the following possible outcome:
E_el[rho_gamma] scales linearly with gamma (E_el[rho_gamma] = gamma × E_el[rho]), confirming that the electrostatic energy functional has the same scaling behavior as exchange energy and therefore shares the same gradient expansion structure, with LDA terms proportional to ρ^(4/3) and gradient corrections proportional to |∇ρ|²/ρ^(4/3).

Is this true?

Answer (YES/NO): YES